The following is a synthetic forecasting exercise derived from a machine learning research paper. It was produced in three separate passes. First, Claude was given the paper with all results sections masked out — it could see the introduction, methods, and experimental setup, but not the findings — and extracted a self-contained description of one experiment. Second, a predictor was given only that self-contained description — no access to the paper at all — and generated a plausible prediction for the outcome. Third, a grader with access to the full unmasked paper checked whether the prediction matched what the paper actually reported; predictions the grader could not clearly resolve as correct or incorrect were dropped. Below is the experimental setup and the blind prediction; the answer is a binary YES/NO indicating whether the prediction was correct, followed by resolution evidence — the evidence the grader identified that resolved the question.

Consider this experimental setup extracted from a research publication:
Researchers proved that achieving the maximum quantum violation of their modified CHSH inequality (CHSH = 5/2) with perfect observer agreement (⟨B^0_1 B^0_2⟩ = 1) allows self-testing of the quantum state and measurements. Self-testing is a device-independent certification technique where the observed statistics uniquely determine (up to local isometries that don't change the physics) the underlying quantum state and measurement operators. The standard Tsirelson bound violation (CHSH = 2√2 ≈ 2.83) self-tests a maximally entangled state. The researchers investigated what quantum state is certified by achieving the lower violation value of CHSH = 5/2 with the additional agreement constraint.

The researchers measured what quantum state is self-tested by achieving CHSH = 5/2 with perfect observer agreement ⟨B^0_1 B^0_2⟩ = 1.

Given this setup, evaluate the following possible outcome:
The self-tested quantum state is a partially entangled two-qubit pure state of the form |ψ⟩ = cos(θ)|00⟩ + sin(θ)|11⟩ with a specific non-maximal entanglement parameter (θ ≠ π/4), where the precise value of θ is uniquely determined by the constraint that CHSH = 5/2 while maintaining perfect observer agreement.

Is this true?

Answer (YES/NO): NO